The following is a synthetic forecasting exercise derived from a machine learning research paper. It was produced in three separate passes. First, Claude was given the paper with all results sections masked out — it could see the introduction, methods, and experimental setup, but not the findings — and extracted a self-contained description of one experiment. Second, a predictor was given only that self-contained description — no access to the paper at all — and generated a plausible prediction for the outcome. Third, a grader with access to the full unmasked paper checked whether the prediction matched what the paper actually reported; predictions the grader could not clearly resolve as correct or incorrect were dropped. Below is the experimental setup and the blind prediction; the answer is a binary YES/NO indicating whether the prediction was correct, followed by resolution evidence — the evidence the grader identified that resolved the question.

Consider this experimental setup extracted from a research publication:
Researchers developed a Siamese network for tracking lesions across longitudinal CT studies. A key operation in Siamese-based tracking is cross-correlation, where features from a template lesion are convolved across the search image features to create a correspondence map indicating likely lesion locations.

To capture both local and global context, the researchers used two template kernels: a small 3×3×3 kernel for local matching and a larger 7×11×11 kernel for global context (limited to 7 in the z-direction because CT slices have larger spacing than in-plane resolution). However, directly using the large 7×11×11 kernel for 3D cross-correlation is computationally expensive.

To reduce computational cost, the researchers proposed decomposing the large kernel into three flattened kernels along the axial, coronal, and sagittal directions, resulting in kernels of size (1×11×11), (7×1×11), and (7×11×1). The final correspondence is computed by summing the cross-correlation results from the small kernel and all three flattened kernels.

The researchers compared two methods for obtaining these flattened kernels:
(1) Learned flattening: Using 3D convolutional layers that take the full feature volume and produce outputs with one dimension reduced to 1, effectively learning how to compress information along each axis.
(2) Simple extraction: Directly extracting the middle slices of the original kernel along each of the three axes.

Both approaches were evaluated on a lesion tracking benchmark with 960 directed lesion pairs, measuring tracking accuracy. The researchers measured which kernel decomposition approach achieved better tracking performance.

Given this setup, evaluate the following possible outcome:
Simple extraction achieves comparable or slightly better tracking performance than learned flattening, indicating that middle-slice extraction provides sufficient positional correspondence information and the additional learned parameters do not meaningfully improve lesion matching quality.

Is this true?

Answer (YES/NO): NO